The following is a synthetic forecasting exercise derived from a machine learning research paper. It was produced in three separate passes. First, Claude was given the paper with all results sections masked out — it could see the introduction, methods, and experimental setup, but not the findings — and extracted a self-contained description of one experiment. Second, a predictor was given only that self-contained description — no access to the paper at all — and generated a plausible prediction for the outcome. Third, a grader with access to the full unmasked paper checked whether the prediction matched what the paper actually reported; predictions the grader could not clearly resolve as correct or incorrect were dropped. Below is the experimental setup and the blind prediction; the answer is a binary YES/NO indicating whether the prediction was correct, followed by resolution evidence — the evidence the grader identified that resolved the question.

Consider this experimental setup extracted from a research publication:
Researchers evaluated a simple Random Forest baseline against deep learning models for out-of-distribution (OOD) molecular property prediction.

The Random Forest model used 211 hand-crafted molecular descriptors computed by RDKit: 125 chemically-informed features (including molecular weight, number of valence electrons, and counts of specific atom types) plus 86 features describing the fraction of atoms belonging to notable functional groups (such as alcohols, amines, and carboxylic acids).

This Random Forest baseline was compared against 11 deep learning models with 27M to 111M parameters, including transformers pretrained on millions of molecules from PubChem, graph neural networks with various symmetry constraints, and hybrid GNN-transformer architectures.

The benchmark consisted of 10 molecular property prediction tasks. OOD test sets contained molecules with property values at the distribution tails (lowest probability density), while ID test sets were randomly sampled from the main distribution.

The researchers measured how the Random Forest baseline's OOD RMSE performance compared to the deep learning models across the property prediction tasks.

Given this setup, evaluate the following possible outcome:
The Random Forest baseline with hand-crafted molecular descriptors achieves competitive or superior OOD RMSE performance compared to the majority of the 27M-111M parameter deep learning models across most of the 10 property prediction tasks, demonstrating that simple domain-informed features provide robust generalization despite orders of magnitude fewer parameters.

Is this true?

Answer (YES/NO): NO